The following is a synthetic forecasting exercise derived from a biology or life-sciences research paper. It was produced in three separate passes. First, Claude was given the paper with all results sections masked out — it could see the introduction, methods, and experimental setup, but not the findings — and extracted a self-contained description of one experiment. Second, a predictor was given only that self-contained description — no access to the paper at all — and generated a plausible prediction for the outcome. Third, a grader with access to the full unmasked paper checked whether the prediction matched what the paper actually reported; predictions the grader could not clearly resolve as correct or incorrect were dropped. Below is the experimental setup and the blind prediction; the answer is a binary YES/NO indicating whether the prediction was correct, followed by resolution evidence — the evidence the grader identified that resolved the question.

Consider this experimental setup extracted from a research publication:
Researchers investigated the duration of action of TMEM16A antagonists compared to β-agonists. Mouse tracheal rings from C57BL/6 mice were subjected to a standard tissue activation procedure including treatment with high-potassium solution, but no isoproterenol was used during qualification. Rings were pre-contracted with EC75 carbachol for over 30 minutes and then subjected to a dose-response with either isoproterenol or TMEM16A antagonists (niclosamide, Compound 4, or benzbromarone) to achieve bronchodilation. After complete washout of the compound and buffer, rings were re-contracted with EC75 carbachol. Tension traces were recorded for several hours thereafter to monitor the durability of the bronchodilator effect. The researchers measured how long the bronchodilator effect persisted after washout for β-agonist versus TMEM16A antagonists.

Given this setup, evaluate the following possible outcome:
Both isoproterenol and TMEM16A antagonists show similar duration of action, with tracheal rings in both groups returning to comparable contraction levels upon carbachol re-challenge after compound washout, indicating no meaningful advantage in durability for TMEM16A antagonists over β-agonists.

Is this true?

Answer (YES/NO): NO